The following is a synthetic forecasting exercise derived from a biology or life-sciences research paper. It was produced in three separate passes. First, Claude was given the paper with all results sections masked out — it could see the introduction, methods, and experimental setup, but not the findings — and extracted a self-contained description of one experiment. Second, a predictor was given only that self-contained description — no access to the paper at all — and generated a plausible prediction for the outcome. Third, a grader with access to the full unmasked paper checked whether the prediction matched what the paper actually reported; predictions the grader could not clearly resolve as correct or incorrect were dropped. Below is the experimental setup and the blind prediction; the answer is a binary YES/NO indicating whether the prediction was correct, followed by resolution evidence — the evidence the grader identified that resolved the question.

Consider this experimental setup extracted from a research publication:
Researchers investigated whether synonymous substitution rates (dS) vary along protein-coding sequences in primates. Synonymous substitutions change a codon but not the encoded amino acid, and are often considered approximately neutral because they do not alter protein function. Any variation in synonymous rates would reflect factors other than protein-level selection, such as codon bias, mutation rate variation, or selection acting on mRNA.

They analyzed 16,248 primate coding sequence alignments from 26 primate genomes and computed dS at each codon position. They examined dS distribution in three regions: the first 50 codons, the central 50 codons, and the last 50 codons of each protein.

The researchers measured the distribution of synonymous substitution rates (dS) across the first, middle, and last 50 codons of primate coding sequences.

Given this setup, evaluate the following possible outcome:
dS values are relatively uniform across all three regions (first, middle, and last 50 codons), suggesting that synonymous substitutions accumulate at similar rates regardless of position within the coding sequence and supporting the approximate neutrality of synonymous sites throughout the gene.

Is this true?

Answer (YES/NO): YES